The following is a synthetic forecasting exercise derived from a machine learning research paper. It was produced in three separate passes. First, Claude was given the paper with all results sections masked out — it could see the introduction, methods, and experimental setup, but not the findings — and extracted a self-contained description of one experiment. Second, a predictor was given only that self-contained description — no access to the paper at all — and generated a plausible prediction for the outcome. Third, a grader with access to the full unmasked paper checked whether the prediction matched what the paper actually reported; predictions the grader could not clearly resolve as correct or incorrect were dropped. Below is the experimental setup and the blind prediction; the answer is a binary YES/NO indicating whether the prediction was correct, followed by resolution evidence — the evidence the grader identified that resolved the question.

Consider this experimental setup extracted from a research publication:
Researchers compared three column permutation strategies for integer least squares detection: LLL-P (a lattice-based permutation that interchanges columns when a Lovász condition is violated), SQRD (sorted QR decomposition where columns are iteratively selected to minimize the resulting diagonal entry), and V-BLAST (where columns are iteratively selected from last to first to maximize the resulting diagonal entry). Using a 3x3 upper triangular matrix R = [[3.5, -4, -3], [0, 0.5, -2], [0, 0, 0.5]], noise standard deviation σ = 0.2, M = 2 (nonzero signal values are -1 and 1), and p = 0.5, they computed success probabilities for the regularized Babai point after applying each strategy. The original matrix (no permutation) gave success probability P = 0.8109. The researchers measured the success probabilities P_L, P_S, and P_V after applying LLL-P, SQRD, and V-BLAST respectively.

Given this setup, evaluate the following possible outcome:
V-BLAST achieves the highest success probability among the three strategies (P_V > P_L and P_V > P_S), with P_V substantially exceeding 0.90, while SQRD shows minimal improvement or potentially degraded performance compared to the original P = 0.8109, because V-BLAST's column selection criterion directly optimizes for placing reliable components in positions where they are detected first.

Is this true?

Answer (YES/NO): NO